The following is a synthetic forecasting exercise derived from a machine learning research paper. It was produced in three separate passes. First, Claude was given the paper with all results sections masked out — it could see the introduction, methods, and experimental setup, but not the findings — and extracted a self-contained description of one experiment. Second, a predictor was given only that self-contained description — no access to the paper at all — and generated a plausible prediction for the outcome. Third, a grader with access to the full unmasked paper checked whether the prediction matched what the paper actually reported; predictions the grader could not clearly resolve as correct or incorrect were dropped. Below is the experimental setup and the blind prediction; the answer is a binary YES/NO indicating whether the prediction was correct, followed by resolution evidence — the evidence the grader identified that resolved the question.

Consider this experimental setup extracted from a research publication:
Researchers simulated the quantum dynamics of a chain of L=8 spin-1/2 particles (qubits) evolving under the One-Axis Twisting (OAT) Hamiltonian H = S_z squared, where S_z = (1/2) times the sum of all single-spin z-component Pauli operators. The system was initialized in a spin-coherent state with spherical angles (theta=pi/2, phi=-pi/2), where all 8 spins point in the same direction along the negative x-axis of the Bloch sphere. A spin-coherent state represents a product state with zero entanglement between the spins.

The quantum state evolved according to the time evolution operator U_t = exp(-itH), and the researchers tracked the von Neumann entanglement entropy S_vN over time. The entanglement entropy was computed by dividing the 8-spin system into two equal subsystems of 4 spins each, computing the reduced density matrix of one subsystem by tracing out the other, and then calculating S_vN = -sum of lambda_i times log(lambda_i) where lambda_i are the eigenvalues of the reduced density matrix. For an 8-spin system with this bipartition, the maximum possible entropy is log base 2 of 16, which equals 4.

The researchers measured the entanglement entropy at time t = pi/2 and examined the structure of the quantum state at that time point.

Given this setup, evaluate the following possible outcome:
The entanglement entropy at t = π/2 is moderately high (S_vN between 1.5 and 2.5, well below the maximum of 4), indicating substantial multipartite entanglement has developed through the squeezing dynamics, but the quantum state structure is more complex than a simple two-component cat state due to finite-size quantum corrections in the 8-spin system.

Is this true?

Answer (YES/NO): NO